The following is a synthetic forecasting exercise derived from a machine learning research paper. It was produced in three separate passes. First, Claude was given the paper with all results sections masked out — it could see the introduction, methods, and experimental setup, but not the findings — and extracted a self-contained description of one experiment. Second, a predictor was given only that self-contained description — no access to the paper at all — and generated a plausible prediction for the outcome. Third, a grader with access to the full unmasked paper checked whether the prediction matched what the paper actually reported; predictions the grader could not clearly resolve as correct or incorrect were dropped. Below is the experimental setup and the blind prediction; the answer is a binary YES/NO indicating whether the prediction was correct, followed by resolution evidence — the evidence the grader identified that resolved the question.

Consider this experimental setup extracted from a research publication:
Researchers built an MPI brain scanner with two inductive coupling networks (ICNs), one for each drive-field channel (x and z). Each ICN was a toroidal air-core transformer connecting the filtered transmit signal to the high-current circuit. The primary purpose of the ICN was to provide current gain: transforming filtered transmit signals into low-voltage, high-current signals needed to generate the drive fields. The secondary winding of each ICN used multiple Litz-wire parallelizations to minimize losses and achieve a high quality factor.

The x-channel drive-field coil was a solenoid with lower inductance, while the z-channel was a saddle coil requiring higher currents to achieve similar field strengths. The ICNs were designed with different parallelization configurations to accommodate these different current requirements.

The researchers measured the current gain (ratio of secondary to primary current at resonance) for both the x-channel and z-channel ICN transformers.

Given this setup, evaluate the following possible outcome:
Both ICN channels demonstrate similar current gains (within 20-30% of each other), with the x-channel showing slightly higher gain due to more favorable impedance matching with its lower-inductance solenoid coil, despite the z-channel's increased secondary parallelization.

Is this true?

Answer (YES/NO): NO